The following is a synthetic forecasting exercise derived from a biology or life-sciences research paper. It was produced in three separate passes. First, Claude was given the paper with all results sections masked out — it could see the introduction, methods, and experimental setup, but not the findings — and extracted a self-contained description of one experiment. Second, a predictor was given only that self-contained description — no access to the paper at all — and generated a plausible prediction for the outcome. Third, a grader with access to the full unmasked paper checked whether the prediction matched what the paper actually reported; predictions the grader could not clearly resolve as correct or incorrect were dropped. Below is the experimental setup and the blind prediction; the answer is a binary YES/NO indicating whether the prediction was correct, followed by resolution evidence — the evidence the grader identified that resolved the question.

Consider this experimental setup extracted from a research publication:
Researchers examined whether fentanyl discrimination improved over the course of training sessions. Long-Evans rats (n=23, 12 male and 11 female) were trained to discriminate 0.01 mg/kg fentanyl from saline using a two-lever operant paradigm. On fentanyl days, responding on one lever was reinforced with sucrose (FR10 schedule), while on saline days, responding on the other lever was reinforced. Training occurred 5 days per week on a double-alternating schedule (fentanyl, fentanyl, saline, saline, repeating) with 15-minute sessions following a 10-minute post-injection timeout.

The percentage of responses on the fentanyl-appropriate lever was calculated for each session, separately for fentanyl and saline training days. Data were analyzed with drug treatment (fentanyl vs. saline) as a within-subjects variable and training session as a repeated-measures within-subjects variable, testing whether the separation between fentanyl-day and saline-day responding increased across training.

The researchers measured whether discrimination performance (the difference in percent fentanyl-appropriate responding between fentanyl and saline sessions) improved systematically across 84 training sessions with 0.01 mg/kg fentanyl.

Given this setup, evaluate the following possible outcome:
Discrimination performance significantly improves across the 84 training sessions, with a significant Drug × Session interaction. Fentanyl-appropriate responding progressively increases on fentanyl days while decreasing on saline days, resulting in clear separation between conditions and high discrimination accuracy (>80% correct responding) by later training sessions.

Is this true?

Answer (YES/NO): NO